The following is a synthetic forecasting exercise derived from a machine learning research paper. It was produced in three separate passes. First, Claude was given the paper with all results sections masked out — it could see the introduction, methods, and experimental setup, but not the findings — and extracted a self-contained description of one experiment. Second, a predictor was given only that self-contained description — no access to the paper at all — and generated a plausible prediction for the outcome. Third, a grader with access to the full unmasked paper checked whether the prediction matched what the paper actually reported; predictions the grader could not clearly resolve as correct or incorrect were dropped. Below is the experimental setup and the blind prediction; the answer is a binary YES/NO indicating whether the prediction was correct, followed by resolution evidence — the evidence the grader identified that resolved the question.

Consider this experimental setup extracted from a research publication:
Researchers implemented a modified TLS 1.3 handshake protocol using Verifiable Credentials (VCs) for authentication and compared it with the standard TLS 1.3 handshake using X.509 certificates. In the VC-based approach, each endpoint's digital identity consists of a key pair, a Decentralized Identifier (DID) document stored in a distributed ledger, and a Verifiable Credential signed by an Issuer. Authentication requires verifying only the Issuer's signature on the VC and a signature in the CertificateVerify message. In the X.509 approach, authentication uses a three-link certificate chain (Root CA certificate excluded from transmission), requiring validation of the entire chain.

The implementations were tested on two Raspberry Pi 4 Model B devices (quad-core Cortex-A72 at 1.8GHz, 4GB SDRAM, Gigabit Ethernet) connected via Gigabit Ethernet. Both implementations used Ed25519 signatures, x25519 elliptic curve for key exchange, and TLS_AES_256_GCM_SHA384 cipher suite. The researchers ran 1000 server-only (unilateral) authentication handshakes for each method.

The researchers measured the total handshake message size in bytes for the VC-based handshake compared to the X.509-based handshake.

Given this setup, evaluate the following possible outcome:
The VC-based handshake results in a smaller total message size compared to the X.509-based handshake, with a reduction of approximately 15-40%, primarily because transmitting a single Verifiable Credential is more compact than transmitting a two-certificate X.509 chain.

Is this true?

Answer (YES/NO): NO